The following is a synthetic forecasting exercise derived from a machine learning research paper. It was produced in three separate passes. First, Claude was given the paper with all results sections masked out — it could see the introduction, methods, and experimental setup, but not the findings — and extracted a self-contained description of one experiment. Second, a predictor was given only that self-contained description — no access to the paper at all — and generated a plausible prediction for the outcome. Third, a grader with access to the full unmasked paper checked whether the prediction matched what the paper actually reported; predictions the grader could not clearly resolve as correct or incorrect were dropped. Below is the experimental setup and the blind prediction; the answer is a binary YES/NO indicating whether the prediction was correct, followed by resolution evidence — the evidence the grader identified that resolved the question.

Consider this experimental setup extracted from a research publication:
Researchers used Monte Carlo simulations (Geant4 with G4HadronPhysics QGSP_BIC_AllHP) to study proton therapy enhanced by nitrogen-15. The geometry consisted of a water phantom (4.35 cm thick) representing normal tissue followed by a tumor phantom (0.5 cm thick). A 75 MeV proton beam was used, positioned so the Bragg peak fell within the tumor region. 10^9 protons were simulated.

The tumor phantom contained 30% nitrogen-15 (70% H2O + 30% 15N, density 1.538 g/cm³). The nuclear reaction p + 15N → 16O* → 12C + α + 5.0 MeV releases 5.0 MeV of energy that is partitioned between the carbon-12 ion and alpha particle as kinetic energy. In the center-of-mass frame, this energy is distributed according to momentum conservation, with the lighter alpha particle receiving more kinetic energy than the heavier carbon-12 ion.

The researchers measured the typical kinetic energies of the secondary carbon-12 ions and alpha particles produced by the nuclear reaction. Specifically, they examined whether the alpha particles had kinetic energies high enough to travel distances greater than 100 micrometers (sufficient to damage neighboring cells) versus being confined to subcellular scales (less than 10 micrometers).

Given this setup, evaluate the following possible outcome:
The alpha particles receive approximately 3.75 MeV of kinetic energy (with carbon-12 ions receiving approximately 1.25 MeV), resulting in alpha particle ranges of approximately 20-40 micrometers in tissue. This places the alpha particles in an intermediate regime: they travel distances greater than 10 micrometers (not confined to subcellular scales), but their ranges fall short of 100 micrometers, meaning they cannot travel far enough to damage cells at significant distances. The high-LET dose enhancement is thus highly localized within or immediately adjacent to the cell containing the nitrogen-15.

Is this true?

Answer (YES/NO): NO